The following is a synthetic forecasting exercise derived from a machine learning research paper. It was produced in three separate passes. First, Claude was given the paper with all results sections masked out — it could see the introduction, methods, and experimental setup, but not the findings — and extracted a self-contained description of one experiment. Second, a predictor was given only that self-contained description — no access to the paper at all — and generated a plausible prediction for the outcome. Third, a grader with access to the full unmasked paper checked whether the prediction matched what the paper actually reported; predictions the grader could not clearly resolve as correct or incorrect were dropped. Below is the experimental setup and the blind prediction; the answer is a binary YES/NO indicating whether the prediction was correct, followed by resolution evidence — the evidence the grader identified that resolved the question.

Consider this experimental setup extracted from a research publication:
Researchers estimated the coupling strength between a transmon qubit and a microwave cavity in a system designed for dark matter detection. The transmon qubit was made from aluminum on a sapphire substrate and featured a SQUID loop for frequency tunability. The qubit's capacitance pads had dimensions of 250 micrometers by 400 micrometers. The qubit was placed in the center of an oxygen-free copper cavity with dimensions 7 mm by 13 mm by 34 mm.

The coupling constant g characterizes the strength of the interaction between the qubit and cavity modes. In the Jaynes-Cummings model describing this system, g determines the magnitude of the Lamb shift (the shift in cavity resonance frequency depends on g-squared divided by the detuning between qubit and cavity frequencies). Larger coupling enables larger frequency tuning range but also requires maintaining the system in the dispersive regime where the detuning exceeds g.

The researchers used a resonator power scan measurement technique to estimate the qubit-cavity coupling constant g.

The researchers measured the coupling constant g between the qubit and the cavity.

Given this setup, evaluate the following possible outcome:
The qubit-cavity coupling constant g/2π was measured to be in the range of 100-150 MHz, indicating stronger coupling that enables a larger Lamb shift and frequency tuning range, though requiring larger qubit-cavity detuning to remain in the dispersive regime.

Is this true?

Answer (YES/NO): NO